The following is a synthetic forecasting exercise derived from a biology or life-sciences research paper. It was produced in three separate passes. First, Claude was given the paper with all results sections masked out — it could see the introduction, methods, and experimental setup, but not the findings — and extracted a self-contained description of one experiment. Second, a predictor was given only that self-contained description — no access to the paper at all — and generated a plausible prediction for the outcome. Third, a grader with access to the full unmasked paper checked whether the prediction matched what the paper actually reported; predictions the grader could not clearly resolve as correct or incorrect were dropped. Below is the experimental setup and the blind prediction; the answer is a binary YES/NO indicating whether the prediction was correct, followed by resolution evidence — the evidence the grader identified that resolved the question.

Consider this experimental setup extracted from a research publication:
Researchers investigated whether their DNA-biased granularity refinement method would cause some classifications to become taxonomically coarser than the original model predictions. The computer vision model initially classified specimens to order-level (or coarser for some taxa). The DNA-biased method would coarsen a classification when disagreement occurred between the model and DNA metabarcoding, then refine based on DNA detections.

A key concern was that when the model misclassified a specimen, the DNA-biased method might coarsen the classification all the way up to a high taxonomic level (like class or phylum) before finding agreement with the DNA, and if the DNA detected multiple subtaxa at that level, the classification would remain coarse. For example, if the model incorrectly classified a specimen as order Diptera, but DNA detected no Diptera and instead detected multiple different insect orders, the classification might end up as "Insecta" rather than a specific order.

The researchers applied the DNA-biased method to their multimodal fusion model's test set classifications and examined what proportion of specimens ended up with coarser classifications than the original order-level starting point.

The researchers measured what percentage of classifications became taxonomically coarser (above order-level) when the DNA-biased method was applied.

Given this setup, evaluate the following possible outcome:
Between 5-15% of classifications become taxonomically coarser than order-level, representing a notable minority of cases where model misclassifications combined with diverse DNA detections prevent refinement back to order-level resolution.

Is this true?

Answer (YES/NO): YES